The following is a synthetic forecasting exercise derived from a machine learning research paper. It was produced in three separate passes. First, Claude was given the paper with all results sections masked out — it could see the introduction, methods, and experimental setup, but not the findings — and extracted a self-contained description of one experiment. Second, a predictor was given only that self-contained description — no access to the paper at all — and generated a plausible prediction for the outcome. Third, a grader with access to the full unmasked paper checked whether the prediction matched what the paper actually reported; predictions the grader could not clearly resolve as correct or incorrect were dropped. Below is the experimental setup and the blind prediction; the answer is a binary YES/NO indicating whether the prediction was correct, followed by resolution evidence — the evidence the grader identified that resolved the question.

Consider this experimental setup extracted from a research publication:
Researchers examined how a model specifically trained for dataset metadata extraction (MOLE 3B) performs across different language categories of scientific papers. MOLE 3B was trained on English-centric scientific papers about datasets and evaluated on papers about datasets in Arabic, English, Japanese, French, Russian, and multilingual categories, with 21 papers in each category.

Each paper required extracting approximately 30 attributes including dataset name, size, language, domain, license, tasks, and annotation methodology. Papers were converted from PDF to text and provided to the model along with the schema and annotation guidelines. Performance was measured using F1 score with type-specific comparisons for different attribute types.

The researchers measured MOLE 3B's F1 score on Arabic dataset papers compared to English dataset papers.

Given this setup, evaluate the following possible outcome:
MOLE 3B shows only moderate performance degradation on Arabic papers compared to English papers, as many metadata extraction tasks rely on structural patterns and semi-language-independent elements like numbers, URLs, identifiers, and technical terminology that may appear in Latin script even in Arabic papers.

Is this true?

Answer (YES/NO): NO